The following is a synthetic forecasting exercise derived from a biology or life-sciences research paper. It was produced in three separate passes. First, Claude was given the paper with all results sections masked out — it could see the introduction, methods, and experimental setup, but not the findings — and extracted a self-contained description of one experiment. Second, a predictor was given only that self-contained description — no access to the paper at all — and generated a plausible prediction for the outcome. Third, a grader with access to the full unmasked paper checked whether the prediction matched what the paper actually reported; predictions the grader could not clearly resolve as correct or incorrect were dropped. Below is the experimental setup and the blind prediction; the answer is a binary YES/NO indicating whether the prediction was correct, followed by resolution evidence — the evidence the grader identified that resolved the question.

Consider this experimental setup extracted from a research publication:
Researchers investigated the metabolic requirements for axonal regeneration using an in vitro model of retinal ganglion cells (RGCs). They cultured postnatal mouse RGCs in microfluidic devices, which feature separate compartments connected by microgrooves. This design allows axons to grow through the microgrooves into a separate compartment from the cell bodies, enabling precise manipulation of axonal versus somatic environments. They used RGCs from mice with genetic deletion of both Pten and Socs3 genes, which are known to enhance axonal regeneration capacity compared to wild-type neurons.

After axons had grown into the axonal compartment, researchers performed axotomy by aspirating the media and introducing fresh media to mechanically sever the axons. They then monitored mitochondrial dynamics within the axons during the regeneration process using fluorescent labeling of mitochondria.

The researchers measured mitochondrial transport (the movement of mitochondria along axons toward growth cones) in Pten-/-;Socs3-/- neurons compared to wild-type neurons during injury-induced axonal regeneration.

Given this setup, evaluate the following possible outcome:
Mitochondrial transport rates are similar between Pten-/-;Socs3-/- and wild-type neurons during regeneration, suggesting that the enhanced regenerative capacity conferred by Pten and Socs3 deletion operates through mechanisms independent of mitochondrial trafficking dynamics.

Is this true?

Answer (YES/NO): NO